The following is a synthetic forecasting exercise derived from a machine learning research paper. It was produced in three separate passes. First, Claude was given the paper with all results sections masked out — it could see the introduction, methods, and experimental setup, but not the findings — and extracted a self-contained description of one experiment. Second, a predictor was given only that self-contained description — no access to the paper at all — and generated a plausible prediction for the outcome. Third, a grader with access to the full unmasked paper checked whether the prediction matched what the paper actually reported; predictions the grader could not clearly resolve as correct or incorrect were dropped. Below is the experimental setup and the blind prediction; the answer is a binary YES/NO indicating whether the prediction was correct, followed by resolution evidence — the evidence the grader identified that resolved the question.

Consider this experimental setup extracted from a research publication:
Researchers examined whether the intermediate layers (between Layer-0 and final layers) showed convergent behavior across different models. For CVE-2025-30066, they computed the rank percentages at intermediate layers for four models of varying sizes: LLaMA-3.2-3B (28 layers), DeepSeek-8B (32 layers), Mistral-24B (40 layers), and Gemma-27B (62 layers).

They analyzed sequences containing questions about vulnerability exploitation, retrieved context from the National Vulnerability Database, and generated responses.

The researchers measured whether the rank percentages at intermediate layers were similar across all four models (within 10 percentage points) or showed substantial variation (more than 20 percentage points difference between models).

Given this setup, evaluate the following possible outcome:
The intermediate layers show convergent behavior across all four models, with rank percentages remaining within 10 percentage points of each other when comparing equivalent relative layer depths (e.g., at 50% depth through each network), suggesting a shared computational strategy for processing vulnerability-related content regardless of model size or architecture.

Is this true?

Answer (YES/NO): NO